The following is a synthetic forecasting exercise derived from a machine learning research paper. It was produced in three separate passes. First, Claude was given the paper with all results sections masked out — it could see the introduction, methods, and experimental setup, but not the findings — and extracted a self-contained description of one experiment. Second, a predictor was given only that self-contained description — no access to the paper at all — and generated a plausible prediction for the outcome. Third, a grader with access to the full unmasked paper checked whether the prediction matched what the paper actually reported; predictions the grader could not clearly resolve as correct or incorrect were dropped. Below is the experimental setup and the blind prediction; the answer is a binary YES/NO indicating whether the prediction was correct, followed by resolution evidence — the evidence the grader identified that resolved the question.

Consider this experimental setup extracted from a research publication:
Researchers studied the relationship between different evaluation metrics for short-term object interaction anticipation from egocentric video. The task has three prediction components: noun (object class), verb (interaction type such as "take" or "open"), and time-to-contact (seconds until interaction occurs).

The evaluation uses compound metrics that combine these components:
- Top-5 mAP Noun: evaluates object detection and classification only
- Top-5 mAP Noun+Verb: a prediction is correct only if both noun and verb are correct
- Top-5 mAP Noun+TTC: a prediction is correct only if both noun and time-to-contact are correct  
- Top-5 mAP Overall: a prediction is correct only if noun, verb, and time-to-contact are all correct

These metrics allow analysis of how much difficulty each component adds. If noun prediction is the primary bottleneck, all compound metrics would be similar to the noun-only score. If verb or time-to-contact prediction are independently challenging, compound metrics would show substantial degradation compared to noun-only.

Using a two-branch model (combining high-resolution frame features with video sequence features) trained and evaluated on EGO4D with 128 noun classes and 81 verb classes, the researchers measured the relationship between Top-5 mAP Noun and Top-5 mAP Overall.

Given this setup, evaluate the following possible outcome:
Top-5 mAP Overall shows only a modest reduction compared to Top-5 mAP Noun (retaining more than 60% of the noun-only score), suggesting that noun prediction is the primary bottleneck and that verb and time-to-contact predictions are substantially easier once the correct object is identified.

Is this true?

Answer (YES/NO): NO